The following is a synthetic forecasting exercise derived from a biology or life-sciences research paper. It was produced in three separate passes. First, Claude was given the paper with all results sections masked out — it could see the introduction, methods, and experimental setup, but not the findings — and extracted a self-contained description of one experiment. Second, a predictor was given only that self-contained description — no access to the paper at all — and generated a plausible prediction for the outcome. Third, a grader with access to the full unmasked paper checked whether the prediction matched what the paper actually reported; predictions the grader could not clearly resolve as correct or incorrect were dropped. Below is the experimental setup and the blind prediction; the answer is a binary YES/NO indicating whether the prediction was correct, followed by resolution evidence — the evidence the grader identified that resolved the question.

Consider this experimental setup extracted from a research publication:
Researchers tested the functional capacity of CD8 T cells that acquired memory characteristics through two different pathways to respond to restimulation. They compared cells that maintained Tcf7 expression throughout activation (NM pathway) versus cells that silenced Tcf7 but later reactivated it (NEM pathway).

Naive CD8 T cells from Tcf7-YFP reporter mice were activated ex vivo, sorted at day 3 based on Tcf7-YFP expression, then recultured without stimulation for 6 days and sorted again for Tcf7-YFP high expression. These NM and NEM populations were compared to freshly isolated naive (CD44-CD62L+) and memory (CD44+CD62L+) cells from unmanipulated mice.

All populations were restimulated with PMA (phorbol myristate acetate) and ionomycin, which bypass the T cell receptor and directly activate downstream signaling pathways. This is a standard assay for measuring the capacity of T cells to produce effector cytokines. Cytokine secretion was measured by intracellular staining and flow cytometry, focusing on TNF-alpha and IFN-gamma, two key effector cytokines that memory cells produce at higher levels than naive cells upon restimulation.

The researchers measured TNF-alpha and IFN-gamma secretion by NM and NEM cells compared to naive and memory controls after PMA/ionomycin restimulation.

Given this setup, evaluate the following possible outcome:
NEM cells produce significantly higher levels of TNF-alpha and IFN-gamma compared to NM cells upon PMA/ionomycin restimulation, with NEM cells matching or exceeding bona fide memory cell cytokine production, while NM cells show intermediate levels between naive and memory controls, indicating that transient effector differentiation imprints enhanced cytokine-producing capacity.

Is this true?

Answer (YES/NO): NO